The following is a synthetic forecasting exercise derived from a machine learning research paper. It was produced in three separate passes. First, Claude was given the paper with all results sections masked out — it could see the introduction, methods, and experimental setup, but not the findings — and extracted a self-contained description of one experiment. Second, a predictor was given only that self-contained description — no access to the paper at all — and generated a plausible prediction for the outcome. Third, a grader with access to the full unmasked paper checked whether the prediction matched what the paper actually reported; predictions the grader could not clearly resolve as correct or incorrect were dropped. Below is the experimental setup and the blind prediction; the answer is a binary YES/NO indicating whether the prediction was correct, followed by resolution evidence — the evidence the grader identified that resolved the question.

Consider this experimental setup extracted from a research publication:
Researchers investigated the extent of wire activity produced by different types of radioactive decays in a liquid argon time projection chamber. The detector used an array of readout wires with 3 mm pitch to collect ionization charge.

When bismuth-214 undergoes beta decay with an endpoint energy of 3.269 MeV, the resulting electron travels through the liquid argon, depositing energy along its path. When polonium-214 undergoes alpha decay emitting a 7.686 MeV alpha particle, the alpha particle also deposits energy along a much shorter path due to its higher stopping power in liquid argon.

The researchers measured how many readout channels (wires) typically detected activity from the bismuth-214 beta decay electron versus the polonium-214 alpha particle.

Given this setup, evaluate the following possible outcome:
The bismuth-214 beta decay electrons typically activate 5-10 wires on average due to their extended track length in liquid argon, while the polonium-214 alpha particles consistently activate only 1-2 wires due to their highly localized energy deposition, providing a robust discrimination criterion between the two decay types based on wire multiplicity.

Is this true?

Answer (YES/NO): NO